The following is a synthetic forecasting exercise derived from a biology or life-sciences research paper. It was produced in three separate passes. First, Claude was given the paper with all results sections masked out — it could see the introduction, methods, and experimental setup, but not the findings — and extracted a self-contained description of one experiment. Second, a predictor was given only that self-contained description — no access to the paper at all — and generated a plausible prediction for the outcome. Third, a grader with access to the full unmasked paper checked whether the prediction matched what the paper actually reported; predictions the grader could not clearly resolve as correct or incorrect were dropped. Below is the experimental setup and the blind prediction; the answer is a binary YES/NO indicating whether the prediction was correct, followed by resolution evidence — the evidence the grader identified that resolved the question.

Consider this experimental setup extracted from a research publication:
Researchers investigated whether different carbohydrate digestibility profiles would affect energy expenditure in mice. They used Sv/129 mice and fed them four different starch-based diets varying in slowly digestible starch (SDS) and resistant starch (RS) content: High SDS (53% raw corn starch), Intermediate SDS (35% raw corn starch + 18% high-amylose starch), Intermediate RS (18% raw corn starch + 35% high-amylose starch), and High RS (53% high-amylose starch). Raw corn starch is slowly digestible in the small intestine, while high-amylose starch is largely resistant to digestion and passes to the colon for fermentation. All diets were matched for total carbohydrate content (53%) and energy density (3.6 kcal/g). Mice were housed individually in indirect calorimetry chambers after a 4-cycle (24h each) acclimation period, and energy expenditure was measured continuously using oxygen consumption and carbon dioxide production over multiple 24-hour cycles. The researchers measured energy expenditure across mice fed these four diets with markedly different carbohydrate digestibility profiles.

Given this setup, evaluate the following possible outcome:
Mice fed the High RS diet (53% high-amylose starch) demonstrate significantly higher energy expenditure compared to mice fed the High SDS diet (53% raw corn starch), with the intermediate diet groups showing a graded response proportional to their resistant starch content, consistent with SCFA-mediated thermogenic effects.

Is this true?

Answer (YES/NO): NO